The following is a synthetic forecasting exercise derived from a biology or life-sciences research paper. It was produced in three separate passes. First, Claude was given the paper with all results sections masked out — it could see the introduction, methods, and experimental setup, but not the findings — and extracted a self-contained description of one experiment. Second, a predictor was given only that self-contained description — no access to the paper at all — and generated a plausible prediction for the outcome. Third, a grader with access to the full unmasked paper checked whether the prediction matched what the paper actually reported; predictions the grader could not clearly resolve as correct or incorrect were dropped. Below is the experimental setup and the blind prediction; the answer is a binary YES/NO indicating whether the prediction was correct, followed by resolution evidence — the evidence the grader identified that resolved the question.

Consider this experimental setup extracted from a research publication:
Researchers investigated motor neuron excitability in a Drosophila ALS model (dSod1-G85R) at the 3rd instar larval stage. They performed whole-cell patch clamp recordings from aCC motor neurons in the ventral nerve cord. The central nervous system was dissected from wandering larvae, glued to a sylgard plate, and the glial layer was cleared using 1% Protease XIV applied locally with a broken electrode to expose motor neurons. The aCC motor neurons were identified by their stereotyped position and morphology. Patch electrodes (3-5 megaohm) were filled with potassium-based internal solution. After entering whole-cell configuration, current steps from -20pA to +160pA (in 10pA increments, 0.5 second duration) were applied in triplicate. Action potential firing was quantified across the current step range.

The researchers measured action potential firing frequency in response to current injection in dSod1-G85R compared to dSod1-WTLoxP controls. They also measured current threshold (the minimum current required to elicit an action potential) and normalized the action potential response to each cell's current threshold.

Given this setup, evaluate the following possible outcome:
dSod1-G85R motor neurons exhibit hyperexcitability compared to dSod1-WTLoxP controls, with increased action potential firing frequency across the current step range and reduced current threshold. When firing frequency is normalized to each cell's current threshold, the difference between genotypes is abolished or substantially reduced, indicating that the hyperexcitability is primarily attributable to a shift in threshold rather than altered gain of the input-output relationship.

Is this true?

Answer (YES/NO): NO